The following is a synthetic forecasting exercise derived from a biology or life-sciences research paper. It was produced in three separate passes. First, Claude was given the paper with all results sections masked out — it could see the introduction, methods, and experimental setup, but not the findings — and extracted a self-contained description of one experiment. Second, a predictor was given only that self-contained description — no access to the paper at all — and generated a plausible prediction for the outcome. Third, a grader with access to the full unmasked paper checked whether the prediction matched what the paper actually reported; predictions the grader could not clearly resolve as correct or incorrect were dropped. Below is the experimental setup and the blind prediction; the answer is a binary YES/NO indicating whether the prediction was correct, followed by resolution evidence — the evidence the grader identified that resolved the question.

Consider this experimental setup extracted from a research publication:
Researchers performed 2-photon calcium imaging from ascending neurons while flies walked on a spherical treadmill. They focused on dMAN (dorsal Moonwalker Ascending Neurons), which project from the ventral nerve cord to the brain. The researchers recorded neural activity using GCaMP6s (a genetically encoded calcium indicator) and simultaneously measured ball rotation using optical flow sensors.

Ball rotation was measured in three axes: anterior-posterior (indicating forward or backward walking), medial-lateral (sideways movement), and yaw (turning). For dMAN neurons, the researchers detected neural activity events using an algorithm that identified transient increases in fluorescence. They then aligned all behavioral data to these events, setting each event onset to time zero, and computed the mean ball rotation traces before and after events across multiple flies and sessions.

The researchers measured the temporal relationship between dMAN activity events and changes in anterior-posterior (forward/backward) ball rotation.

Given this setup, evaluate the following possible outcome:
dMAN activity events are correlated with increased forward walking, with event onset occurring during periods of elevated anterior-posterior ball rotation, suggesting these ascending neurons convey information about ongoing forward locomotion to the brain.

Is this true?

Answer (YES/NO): NO